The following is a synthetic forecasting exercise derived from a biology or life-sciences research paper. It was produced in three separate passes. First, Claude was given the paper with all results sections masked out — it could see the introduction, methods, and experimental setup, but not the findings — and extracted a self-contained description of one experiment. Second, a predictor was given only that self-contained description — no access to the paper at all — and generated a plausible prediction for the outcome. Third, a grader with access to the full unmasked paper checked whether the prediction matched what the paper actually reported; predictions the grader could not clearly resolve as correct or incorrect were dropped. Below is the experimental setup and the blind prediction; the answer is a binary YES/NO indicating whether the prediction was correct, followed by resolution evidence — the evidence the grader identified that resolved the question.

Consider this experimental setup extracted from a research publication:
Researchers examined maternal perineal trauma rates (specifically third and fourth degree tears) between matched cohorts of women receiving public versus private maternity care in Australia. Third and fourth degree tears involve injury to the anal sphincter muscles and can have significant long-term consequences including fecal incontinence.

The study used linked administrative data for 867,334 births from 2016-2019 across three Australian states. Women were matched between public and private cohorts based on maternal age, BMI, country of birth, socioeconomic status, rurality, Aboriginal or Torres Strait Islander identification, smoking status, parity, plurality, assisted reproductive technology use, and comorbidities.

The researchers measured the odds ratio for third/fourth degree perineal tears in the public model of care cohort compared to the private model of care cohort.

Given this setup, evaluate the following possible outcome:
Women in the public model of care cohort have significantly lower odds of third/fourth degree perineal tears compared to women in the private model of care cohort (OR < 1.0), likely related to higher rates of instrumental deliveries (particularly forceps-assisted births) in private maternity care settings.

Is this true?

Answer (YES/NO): NO